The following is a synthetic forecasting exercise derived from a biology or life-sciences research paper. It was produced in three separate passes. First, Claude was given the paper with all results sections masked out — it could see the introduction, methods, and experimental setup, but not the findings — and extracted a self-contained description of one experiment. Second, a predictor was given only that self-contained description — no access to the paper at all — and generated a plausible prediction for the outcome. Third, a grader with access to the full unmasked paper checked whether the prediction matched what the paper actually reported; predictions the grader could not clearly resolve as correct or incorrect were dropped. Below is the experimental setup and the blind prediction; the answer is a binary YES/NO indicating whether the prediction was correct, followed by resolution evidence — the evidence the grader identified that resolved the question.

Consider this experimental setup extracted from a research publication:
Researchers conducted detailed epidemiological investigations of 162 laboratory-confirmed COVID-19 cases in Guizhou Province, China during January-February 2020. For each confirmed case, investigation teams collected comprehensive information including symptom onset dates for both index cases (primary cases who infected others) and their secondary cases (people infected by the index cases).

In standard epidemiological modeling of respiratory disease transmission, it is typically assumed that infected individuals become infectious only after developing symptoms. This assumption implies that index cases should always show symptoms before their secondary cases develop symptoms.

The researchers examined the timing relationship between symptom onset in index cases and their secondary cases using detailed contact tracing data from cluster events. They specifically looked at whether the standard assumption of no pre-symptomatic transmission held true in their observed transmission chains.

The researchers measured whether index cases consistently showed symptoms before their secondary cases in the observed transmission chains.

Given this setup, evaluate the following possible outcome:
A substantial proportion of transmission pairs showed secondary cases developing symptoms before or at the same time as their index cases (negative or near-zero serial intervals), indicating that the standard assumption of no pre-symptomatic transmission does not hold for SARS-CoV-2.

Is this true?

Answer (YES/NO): NO